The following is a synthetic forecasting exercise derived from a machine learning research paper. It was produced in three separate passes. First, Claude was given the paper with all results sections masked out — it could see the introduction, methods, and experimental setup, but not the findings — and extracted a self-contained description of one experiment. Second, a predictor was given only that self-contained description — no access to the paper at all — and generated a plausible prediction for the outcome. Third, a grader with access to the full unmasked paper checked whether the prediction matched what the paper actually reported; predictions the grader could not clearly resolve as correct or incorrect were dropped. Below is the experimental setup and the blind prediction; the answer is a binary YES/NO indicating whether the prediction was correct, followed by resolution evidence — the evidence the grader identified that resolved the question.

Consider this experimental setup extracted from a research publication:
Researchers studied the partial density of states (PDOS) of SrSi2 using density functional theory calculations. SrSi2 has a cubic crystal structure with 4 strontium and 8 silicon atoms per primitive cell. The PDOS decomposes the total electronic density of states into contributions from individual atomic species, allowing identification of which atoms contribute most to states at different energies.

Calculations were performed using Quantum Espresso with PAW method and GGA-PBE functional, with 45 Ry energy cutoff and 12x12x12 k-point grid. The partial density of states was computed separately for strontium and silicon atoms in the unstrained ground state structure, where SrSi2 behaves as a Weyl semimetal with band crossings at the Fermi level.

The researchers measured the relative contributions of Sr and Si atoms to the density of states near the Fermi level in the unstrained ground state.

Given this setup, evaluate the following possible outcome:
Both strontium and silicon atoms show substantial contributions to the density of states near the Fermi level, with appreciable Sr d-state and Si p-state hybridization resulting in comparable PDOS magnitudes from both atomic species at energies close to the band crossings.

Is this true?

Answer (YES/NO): NO